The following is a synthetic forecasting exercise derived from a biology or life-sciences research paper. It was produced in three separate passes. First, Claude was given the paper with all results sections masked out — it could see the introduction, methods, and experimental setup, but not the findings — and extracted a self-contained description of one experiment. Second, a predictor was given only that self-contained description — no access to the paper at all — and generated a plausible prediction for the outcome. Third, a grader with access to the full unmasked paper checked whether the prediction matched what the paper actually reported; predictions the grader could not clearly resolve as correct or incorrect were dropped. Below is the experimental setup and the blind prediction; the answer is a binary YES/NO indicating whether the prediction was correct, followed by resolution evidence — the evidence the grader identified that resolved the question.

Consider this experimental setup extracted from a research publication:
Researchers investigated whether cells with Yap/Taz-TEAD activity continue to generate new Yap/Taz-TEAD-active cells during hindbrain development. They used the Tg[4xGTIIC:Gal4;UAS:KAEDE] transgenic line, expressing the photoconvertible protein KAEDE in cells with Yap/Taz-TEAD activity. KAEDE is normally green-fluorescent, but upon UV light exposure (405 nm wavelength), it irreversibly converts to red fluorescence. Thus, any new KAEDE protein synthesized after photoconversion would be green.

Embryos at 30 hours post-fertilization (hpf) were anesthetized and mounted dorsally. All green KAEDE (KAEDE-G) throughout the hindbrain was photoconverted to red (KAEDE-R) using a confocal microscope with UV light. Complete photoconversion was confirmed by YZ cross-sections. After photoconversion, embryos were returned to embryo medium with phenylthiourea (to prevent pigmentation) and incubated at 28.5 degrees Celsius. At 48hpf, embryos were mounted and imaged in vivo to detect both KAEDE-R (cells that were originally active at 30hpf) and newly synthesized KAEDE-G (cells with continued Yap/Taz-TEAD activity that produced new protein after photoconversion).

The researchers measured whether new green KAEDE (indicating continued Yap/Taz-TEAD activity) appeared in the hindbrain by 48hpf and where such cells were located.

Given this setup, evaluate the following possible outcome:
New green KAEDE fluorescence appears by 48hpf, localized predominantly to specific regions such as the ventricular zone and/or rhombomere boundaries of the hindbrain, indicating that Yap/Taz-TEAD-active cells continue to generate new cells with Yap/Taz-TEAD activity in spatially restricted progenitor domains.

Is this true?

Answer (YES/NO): YES